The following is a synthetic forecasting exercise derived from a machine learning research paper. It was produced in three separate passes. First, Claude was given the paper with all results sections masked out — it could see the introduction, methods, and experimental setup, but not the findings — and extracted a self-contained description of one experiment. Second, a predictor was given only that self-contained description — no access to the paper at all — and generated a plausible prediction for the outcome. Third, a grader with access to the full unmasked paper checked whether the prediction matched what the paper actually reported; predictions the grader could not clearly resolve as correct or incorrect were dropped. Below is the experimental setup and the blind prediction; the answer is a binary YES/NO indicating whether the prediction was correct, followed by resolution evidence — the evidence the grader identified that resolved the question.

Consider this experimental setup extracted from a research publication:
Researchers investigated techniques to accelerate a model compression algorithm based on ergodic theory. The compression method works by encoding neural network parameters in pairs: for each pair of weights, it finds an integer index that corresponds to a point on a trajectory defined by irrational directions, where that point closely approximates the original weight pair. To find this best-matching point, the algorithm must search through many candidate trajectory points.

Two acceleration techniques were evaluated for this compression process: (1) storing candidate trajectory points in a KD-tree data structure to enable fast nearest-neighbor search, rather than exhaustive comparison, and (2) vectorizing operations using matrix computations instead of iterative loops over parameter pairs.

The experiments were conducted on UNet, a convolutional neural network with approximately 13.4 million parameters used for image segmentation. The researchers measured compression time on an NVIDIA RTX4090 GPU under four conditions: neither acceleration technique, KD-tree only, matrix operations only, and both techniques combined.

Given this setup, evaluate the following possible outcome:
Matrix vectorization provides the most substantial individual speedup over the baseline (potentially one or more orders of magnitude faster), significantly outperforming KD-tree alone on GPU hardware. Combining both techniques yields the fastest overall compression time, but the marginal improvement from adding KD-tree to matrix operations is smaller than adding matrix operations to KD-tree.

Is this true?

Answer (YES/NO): NO